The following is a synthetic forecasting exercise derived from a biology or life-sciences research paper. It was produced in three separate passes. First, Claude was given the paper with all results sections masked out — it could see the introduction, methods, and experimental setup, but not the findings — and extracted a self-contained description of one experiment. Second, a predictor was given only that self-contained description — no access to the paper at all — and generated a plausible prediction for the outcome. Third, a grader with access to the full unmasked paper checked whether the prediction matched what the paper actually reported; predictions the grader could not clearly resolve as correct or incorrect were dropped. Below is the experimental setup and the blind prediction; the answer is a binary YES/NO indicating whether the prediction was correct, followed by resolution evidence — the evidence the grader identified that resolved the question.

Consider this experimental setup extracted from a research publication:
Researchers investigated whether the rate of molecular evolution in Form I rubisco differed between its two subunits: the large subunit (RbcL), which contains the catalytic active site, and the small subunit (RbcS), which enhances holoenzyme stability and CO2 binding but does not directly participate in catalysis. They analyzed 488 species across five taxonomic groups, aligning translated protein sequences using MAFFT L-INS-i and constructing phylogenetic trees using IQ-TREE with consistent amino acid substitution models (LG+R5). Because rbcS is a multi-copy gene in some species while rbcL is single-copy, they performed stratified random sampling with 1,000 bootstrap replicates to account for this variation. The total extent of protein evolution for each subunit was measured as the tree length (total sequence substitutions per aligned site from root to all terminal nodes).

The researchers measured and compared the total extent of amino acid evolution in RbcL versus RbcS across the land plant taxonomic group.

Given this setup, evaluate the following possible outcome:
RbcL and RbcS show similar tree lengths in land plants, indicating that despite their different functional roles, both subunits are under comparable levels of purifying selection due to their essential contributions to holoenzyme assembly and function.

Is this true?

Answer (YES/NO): NO